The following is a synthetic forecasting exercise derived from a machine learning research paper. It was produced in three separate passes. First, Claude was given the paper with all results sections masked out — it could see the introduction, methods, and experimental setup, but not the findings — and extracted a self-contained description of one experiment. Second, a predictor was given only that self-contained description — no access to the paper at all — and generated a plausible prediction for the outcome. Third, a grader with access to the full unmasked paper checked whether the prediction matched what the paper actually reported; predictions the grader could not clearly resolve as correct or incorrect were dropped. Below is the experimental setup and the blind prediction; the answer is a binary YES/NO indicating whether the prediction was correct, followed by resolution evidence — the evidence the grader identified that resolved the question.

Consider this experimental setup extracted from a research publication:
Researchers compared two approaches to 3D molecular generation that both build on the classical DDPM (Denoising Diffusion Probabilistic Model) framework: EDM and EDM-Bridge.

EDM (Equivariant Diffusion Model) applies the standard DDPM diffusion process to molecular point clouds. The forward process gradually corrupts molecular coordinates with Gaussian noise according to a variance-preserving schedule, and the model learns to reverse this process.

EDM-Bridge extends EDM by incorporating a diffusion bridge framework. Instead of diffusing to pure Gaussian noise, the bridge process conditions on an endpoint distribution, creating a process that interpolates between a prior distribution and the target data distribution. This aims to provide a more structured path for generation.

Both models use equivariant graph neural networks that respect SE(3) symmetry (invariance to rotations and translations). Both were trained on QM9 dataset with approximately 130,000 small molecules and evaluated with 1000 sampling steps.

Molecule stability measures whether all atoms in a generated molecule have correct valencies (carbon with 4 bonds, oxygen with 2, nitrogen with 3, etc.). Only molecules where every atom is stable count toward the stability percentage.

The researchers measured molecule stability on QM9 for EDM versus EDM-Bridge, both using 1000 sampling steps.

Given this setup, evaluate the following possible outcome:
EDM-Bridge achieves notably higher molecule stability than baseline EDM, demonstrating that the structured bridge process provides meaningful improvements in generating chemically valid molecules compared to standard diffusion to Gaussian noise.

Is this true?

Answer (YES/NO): NO